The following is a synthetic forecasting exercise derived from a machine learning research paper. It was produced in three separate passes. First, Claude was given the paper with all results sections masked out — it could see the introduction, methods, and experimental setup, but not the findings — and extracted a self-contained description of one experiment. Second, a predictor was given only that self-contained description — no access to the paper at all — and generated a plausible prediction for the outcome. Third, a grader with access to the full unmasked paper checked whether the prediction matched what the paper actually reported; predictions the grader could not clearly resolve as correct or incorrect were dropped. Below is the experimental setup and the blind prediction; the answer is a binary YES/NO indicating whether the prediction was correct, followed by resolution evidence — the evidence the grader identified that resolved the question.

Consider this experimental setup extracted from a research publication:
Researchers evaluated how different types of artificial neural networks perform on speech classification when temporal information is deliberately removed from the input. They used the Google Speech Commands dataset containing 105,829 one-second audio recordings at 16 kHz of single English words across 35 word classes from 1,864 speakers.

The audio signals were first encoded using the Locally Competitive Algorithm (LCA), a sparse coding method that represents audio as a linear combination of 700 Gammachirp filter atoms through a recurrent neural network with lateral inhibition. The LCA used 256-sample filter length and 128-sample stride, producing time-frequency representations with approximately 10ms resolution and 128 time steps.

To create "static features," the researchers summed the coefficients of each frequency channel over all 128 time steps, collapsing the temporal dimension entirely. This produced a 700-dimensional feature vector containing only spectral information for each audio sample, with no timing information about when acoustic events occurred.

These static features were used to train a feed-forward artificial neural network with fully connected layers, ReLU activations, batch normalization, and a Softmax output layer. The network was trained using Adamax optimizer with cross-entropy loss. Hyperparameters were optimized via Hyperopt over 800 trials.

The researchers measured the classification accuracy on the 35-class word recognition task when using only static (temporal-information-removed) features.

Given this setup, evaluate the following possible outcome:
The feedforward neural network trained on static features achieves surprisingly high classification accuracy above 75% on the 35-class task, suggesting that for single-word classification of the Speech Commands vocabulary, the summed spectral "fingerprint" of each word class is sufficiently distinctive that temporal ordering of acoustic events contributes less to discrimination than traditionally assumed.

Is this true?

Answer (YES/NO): NO